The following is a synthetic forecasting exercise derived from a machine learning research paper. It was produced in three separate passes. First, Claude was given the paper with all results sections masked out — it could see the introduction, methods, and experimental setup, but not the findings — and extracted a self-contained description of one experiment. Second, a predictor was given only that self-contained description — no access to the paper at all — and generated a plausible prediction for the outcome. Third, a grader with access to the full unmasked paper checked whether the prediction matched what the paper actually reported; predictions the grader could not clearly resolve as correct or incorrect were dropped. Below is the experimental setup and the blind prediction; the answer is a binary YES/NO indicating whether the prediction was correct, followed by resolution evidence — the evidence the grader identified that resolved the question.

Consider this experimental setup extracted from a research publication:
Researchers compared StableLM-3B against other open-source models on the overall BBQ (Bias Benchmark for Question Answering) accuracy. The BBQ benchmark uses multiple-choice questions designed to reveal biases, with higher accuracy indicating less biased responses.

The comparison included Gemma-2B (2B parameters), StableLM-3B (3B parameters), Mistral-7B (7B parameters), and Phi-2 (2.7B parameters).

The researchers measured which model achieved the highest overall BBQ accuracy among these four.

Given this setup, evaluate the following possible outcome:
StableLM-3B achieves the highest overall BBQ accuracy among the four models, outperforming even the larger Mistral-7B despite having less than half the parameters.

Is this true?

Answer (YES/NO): NO